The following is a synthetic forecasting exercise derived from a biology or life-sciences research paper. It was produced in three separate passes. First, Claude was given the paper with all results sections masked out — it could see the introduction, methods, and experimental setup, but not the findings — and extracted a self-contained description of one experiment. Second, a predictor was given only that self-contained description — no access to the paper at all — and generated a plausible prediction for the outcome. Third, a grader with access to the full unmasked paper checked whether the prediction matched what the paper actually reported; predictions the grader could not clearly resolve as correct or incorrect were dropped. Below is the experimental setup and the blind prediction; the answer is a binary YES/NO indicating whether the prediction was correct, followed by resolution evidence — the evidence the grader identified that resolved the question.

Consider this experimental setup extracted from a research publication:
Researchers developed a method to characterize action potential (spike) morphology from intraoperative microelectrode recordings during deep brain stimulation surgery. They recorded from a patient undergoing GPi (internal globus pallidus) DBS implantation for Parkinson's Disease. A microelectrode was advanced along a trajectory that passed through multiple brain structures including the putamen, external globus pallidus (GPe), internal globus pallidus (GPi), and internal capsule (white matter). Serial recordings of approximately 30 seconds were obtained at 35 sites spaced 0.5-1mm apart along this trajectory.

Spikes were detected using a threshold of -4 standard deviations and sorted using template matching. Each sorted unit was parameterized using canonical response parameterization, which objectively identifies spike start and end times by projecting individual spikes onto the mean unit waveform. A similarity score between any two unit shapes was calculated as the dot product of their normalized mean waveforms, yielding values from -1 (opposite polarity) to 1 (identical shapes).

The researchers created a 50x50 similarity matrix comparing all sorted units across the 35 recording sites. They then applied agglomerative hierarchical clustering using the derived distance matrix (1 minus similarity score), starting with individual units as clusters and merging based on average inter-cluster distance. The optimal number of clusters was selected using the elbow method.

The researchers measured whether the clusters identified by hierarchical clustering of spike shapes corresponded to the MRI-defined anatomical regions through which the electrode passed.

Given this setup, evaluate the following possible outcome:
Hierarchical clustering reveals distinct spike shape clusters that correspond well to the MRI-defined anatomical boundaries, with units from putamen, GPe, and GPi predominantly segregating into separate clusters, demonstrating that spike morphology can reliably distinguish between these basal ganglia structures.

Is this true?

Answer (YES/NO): NO